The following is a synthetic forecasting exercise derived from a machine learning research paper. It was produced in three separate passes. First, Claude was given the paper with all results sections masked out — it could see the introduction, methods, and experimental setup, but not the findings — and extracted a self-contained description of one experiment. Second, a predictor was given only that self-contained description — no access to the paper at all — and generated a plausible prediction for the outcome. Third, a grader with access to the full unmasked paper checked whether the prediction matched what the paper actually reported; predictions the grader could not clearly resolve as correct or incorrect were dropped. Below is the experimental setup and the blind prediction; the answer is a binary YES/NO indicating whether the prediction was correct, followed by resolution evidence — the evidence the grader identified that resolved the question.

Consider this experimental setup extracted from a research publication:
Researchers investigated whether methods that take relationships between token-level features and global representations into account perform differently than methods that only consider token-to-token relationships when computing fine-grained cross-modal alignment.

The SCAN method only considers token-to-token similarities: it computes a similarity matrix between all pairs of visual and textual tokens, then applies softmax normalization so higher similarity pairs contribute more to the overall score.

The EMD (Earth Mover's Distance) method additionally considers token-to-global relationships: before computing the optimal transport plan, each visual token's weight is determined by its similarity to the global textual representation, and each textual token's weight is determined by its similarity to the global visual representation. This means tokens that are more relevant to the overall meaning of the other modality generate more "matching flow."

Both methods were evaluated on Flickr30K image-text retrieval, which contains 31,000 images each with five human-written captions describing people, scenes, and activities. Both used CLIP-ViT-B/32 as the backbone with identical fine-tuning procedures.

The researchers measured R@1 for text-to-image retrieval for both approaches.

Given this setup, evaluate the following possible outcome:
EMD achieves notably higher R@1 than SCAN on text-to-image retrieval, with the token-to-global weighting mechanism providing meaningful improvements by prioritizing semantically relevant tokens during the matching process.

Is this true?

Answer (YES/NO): YES